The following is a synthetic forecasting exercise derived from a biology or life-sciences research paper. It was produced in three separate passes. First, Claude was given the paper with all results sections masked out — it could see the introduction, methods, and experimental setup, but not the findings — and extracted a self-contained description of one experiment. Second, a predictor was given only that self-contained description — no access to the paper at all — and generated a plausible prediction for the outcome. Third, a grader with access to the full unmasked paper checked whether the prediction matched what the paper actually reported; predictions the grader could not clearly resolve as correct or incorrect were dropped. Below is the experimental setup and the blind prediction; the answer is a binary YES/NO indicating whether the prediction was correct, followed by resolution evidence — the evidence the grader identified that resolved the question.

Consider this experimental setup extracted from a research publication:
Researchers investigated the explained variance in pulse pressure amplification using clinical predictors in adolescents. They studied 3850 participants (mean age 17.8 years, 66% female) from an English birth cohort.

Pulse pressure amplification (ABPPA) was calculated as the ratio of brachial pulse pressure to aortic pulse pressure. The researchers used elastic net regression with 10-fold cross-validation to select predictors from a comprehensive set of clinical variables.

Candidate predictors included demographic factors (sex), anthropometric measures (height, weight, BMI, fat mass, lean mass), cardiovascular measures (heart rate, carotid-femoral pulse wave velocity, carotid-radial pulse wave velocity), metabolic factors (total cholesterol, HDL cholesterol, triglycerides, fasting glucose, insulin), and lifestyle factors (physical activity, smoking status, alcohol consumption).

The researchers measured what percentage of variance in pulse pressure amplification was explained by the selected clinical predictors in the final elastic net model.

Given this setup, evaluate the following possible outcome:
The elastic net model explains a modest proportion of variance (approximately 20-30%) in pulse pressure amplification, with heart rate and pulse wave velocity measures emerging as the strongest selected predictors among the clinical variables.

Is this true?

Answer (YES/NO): NO